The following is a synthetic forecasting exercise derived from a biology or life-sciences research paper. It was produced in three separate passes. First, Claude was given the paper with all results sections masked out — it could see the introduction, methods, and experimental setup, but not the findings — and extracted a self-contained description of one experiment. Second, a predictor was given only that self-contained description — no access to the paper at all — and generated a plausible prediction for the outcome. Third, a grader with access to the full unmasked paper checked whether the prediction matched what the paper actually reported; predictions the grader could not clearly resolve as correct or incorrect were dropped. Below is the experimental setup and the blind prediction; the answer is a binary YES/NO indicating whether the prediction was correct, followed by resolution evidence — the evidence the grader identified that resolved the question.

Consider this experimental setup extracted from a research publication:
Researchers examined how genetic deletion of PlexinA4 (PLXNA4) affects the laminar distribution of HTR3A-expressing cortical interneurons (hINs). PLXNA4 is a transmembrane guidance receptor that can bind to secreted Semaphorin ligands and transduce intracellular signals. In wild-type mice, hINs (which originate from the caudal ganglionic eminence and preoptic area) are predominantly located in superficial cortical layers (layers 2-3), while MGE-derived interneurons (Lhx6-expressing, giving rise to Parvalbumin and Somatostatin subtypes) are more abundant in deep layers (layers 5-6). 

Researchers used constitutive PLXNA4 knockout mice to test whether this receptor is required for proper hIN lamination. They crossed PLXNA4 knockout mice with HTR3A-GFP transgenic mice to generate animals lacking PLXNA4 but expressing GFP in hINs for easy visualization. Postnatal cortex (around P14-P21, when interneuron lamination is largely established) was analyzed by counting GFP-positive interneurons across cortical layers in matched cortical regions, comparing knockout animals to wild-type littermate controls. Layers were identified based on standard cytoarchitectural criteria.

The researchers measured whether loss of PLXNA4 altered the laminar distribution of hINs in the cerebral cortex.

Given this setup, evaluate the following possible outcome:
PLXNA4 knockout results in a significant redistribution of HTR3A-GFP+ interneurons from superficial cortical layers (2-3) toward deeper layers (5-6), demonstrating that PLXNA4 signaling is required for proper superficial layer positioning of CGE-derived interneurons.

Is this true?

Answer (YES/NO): NO